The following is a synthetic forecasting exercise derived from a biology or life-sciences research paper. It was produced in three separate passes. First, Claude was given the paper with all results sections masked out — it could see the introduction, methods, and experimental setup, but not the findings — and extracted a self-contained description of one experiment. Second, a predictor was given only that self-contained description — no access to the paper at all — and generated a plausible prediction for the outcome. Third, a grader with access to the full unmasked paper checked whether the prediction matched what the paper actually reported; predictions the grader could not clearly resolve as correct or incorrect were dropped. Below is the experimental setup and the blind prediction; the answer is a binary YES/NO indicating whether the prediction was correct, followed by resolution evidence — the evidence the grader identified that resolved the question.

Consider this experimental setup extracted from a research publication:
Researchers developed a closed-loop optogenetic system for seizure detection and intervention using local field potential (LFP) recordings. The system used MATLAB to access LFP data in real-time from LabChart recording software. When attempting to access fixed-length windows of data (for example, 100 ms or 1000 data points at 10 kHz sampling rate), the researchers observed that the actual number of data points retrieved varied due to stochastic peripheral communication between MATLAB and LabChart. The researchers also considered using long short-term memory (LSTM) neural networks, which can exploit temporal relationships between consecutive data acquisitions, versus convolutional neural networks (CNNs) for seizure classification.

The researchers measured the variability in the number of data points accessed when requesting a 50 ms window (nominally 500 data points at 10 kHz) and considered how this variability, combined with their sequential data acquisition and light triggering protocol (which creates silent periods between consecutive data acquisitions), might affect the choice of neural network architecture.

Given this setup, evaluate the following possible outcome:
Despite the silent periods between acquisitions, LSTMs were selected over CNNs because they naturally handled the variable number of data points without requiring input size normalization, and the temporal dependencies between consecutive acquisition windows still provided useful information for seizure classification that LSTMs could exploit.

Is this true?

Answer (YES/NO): NO